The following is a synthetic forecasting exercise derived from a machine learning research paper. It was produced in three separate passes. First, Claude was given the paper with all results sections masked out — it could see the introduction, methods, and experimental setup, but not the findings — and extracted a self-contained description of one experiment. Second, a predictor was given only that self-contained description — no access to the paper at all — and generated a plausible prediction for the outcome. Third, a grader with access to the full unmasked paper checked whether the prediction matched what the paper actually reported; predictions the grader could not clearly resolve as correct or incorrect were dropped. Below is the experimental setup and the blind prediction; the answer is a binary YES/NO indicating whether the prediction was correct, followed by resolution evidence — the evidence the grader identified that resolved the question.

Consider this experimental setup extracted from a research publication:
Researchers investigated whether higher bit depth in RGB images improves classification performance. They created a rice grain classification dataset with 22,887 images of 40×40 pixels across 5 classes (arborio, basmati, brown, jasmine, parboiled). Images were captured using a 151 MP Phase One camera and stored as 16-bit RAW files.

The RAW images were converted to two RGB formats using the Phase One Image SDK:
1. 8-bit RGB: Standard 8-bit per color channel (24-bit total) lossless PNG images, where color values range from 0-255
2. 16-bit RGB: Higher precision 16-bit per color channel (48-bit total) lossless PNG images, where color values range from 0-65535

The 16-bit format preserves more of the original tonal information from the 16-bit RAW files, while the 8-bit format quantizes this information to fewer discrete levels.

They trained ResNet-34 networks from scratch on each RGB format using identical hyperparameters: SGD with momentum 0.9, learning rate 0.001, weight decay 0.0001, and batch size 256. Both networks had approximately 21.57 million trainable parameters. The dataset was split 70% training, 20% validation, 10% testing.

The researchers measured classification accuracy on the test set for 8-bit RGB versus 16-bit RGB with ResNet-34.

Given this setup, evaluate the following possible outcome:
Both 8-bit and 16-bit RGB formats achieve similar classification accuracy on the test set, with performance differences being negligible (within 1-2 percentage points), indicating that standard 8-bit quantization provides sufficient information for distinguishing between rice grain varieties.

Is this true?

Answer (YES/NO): YES